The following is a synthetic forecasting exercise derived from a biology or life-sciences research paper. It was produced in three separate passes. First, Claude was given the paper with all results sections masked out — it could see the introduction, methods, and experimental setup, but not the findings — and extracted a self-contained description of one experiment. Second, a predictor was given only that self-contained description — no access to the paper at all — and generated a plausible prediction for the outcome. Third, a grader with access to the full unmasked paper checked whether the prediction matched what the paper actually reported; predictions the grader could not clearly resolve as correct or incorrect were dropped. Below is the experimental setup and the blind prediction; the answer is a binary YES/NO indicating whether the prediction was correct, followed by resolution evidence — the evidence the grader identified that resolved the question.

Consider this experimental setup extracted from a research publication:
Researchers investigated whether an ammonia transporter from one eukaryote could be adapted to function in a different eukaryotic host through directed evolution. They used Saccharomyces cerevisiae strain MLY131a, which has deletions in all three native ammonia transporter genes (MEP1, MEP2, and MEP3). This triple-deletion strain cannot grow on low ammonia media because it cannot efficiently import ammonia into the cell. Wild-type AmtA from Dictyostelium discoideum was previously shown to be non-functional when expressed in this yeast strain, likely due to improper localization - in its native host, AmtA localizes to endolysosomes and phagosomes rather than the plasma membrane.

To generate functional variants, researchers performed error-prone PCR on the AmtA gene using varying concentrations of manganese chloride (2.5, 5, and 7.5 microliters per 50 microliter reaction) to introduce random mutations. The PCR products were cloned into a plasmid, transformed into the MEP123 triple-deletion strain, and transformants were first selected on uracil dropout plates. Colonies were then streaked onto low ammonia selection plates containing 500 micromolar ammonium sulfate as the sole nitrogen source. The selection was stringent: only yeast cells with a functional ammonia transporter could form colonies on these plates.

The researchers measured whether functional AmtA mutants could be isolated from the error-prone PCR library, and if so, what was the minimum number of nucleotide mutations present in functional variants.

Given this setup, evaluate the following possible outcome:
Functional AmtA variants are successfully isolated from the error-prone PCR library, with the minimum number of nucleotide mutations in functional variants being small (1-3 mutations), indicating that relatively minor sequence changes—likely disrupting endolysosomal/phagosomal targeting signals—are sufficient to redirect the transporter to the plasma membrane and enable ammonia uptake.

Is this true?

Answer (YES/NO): NO